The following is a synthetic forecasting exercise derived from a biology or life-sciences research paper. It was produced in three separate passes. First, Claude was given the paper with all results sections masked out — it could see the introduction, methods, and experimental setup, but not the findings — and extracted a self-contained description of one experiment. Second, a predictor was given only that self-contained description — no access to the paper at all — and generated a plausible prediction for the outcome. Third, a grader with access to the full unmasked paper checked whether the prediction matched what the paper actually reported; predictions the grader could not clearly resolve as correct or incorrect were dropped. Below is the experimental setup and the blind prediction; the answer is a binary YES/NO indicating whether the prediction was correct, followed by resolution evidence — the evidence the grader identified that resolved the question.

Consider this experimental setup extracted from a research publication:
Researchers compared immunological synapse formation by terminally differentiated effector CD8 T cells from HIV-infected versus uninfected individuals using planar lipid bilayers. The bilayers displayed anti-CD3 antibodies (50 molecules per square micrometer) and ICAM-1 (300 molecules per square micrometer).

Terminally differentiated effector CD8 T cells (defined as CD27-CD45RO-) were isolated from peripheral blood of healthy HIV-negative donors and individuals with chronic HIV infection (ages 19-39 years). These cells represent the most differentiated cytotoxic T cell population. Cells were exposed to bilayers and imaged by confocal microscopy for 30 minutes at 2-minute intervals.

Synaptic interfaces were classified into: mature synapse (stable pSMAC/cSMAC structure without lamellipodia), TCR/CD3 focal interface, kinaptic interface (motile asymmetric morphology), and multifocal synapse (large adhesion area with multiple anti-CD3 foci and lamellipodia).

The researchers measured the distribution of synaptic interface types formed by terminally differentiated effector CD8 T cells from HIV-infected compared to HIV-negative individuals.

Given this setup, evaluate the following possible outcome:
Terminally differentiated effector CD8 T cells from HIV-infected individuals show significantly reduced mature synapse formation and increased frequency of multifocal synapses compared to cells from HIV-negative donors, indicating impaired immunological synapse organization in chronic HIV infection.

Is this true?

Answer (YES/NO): NO